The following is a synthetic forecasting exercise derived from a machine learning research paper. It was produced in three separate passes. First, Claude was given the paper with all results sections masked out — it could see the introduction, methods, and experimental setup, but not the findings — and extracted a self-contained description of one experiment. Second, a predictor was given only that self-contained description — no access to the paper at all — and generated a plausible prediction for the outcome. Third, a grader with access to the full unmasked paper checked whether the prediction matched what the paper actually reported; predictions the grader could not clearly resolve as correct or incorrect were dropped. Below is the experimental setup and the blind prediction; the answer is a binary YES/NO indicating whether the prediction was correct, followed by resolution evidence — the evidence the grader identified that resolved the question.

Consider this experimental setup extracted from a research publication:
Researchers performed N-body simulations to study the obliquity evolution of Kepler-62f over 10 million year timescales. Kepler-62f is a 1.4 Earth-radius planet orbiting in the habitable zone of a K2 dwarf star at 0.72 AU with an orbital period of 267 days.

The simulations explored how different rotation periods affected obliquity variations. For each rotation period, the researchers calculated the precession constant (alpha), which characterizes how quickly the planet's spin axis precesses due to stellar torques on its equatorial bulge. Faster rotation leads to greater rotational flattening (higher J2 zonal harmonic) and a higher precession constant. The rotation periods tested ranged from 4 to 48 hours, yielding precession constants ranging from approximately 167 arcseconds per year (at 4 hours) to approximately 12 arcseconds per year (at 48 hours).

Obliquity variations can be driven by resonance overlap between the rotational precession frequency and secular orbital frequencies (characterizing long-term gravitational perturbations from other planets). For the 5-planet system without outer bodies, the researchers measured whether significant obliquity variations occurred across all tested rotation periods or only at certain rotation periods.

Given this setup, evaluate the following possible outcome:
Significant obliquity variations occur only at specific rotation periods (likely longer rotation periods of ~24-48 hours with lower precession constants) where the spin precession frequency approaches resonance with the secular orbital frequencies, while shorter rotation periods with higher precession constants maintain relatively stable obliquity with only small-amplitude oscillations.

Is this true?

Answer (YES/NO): NO